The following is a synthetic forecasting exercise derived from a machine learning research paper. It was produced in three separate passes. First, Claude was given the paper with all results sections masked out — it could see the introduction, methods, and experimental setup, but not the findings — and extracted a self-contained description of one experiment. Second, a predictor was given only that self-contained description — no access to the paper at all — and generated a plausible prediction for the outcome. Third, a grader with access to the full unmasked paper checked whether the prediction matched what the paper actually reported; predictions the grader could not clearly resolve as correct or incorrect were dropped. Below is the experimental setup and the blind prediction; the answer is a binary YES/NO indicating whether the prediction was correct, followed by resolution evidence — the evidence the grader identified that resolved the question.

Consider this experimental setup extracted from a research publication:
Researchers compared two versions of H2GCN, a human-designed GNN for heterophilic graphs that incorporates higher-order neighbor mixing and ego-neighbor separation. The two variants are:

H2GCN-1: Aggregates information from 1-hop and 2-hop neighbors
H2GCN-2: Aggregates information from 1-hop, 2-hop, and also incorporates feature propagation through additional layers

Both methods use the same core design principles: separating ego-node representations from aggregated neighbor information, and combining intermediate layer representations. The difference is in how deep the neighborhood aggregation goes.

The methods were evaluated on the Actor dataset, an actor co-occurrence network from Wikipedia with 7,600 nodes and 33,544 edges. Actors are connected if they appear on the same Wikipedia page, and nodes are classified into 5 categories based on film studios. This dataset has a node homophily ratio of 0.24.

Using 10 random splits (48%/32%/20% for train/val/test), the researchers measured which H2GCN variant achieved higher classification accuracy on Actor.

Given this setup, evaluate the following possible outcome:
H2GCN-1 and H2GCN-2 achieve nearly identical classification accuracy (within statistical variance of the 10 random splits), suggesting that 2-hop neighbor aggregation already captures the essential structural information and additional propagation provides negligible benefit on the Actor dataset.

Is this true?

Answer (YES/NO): YES